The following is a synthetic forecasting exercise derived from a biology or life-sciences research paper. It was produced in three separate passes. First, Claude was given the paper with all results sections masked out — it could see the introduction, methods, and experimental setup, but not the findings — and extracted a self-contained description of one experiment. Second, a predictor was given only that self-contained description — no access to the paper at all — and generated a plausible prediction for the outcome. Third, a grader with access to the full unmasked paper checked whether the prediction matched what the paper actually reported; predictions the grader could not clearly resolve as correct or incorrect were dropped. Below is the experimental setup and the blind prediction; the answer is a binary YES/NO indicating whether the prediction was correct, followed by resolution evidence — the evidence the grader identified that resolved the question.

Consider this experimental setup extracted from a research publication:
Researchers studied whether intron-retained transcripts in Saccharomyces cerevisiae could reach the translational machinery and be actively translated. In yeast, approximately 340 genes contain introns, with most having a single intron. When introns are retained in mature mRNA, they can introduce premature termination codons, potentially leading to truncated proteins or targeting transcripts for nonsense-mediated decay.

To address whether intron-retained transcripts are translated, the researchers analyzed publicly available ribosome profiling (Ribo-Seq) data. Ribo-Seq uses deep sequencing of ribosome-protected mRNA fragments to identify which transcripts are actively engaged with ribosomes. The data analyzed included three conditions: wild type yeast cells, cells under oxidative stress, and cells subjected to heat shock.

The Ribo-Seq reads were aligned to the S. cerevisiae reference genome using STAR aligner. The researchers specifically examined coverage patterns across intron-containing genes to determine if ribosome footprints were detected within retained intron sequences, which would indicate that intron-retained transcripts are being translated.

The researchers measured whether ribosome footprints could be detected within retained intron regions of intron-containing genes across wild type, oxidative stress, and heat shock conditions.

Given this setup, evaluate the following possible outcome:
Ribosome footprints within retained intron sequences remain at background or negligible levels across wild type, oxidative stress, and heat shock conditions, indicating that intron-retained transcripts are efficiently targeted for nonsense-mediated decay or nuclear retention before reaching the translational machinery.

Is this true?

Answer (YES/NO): NO